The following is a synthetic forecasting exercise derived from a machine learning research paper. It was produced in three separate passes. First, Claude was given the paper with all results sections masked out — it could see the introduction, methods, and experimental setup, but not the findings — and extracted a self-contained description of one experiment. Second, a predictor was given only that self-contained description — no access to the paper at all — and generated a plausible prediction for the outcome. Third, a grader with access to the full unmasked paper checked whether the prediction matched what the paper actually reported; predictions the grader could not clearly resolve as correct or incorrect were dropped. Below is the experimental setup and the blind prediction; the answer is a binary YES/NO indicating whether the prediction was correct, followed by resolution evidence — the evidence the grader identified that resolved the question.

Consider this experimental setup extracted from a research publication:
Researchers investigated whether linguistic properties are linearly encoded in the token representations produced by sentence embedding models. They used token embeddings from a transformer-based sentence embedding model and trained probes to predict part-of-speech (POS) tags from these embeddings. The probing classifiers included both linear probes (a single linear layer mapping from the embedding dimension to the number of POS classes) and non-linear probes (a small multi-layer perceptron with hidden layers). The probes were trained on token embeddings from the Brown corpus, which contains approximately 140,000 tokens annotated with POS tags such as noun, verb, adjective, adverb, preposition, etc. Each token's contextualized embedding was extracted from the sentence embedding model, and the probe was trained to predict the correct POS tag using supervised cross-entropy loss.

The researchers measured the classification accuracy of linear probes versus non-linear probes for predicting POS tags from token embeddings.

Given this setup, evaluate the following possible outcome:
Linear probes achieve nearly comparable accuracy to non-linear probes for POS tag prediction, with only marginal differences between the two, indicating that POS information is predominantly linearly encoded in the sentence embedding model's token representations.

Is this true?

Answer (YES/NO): YES